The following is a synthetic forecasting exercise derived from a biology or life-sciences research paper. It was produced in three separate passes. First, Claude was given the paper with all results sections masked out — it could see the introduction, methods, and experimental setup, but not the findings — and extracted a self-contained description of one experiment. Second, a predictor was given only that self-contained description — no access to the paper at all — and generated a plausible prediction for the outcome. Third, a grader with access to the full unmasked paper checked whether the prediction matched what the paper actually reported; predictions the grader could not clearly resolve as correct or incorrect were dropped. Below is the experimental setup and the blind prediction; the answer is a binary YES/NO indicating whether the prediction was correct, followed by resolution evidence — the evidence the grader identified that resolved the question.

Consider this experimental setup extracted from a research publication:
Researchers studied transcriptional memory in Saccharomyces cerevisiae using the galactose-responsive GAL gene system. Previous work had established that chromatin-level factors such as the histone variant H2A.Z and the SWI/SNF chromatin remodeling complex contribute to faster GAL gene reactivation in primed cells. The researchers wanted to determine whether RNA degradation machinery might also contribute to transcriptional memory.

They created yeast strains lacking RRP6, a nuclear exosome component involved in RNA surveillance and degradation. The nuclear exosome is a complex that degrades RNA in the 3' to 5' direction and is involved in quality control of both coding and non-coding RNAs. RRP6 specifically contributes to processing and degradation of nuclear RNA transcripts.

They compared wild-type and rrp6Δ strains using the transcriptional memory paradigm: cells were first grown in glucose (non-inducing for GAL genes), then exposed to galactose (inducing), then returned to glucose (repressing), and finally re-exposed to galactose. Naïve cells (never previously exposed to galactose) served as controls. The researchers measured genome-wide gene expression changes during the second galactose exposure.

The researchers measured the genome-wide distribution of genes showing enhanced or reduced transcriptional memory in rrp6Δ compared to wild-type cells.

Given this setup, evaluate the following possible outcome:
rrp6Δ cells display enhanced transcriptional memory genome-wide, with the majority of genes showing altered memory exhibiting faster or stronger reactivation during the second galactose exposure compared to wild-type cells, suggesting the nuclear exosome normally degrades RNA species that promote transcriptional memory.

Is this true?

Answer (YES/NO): NO